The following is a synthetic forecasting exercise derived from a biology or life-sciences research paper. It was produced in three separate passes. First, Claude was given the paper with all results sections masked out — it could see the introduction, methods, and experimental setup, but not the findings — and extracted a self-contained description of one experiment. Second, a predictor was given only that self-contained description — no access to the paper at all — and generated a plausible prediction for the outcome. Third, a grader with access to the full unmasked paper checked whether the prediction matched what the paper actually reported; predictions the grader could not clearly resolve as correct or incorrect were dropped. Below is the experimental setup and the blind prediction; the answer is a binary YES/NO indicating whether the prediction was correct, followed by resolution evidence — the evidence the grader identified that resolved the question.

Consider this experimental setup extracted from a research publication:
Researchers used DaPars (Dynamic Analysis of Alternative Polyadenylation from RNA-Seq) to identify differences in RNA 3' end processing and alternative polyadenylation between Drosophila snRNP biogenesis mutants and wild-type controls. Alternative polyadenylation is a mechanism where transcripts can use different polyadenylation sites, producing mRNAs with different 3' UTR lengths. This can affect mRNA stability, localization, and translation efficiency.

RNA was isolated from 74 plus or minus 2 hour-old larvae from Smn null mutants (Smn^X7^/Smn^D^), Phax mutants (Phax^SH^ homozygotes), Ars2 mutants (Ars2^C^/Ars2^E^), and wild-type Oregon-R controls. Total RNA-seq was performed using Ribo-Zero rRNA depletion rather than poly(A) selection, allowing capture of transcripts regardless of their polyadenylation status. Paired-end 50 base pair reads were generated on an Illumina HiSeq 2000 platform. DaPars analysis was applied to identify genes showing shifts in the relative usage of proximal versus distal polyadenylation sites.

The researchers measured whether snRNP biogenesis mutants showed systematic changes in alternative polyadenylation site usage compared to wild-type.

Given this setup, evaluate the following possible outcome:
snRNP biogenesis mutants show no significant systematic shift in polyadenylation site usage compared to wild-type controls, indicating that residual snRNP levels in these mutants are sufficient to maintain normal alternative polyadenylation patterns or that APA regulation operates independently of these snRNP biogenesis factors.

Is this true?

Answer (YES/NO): NO